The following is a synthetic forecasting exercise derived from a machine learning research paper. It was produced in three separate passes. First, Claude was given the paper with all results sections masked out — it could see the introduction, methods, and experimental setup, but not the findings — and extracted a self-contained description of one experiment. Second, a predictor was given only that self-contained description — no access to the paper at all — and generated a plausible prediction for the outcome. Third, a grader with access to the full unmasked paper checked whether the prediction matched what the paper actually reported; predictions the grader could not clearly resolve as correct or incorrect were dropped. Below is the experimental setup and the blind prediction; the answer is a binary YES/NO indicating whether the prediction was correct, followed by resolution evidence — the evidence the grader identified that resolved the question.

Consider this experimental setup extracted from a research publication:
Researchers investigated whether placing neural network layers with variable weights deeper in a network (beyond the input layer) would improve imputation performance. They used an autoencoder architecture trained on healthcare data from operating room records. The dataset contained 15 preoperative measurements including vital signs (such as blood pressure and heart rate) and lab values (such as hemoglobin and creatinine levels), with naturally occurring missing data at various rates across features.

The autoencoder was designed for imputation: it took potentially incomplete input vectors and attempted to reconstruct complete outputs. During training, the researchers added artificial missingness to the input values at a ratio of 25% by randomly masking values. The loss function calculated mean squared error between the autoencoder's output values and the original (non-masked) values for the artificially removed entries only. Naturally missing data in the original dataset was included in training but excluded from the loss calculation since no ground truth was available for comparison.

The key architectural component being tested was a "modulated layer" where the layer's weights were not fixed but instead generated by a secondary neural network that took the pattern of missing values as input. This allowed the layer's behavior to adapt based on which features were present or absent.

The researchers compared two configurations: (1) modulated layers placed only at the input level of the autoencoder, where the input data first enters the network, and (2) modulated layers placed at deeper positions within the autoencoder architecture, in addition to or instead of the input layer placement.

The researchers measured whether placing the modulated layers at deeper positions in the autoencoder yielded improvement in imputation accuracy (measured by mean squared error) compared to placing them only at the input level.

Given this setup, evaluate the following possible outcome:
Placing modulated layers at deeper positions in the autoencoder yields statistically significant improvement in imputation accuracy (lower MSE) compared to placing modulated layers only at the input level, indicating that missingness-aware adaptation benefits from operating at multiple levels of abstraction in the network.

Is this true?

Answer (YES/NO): NO